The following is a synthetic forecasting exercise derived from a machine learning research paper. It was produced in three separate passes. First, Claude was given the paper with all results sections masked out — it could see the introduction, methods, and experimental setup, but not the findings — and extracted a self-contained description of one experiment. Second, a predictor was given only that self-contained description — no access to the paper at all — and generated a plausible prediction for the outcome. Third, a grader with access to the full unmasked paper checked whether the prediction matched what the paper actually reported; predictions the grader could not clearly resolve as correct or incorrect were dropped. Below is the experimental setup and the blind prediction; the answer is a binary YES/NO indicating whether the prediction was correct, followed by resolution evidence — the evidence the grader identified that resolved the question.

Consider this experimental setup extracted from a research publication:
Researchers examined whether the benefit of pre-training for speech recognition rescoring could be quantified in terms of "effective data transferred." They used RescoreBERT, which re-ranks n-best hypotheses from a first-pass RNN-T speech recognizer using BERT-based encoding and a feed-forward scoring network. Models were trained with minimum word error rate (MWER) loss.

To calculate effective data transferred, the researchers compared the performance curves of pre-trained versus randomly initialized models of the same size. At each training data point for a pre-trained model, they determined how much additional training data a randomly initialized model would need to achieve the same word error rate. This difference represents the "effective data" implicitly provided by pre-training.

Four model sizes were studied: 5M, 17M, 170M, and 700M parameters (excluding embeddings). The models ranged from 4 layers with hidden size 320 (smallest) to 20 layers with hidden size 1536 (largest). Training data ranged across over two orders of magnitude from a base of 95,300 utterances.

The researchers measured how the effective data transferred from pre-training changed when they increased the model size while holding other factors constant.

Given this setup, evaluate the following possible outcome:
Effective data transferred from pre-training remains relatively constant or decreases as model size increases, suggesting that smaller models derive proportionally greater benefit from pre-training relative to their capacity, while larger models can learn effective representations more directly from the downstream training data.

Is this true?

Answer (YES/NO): NO